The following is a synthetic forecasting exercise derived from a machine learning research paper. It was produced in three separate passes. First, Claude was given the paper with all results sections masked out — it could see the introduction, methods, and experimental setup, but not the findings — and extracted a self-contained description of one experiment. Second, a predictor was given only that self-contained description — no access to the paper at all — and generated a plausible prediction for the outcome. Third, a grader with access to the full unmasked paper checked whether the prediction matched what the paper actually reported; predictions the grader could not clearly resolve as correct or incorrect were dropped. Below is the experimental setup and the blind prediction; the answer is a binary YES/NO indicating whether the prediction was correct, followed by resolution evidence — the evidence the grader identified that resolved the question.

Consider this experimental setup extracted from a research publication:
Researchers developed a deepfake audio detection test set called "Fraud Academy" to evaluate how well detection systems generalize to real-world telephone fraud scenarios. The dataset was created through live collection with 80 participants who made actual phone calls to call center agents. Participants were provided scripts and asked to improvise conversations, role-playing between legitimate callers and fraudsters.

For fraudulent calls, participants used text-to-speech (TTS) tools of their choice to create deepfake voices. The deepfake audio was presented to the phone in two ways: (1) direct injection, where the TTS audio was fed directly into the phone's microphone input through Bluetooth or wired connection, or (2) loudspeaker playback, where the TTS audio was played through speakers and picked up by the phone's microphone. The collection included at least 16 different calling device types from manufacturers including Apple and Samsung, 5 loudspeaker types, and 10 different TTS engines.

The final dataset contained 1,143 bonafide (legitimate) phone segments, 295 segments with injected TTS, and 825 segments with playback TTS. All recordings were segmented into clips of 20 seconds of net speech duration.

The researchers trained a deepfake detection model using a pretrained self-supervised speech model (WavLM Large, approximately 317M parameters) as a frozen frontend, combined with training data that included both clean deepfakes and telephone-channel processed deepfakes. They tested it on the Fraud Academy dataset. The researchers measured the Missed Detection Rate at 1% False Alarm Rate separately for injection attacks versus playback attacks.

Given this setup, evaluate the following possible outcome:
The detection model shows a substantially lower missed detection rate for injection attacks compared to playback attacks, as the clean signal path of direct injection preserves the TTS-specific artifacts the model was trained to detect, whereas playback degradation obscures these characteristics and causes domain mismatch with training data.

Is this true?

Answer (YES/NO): YES